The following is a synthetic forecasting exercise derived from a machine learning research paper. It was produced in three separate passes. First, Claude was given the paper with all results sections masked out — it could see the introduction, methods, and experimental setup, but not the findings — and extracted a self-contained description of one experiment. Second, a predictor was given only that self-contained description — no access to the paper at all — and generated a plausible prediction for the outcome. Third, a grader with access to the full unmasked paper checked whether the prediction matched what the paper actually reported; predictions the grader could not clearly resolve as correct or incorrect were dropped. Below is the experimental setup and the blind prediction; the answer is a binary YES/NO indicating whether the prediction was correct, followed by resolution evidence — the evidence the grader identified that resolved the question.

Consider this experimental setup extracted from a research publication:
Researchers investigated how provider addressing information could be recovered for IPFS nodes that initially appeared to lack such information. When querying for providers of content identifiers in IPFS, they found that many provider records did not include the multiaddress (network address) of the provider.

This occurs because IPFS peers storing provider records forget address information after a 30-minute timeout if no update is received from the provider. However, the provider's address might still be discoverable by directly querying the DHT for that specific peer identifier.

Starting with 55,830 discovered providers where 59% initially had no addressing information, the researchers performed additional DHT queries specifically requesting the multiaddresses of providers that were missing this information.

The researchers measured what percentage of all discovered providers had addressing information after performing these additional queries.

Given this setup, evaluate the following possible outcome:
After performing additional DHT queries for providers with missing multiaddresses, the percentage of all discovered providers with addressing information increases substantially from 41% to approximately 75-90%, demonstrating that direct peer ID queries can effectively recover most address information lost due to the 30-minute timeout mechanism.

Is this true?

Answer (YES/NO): NO